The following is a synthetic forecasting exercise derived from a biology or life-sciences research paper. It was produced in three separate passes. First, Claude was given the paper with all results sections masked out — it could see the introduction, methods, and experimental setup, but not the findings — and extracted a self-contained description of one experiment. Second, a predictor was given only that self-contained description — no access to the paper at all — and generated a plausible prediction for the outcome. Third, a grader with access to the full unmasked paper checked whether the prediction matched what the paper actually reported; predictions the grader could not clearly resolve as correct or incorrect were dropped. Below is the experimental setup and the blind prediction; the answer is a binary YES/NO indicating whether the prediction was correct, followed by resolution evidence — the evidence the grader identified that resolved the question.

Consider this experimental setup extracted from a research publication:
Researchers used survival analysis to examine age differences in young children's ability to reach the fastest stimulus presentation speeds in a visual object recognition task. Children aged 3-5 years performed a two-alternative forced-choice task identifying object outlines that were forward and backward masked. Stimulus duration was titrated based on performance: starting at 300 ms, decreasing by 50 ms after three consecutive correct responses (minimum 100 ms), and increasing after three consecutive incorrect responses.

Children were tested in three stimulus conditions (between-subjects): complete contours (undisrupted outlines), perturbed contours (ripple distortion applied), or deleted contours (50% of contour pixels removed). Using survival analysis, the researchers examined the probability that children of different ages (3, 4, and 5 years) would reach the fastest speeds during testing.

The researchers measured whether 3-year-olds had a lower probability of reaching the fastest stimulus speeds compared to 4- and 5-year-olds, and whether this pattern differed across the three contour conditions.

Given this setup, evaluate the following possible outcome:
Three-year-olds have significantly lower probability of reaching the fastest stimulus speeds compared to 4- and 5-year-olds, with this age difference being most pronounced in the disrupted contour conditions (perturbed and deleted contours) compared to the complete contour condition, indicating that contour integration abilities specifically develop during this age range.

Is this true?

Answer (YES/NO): YES